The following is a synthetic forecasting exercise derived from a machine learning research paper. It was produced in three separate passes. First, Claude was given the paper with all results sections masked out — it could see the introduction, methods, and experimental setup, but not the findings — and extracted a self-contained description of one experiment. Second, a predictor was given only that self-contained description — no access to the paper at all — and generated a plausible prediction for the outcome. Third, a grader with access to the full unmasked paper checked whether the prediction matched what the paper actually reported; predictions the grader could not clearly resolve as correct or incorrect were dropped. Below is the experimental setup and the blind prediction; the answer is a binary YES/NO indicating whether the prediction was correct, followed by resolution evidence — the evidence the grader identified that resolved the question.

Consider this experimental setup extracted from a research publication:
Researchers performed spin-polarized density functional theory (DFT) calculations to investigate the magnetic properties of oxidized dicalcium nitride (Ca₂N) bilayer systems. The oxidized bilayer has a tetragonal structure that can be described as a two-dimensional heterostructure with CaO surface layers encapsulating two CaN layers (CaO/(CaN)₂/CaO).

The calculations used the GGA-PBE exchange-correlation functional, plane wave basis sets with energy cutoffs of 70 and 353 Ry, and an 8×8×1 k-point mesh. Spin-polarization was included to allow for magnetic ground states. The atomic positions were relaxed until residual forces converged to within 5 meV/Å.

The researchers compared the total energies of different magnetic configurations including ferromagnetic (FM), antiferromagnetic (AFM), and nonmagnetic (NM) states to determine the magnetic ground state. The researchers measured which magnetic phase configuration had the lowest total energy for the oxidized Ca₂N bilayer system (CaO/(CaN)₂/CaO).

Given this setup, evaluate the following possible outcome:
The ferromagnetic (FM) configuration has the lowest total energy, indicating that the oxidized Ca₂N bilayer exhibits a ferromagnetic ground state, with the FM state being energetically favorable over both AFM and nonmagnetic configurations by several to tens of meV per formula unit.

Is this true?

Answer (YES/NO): YES